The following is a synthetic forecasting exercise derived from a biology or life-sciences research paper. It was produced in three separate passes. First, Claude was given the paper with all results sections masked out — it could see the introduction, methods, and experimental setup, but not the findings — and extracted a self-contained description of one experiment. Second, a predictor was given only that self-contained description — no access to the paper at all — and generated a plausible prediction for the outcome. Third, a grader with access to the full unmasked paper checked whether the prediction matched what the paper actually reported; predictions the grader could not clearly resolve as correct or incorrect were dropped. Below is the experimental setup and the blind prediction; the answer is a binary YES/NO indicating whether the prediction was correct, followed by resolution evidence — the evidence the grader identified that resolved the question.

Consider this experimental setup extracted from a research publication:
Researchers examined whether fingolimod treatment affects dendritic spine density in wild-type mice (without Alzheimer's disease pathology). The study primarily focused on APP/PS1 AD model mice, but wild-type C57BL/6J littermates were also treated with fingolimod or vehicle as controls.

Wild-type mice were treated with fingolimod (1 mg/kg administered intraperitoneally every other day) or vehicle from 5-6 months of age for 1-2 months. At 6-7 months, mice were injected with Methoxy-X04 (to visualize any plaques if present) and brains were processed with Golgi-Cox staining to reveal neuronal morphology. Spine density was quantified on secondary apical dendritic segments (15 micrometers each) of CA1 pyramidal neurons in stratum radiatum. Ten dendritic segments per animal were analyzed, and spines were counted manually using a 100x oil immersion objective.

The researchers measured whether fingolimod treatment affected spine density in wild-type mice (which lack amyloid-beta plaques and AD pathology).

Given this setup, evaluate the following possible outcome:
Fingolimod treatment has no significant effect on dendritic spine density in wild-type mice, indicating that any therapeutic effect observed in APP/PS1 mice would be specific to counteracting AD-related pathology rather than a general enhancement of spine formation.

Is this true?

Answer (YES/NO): YES